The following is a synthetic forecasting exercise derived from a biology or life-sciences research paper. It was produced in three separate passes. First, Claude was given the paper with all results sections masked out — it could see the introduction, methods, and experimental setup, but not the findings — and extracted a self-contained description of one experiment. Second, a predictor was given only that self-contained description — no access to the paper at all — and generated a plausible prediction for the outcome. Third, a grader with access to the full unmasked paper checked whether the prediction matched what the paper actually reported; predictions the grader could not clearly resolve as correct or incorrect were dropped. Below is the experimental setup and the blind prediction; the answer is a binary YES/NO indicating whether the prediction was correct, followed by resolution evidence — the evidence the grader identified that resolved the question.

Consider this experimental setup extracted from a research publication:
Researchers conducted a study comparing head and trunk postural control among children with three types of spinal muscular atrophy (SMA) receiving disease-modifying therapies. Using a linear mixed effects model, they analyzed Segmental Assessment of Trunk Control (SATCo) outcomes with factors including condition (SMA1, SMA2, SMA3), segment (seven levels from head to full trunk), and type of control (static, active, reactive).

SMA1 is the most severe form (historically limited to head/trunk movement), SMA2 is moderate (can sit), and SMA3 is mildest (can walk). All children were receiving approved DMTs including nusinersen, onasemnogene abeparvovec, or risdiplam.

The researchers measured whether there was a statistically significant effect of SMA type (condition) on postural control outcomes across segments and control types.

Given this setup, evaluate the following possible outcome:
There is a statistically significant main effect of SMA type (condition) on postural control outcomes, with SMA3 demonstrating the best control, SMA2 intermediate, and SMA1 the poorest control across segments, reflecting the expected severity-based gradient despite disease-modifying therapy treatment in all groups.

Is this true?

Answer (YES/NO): NO